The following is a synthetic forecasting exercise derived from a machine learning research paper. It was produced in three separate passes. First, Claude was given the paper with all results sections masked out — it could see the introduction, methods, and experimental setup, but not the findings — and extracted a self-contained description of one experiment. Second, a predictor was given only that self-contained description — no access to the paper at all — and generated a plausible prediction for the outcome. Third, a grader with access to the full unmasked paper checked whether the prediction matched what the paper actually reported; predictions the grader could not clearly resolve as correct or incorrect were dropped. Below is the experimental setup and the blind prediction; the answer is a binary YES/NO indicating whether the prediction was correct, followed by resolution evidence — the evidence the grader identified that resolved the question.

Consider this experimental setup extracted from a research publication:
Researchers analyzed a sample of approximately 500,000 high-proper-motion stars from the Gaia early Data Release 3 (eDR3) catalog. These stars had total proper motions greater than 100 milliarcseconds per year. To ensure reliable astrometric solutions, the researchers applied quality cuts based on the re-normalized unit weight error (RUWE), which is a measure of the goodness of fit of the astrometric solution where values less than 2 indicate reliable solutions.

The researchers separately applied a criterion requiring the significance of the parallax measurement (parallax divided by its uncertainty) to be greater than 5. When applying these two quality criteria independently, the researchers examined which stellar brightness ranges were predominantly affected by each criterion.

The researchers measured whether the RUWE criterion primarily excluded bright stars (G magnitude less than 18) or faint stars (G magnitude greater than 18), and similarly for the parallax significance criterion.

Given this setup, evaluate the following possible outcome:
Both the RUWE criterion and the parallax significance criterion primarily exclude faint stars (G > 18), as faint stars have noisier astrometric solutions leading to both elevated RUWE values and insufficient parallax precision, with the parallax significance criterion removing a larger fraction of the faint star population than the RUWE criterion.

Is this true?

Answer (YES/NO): NO